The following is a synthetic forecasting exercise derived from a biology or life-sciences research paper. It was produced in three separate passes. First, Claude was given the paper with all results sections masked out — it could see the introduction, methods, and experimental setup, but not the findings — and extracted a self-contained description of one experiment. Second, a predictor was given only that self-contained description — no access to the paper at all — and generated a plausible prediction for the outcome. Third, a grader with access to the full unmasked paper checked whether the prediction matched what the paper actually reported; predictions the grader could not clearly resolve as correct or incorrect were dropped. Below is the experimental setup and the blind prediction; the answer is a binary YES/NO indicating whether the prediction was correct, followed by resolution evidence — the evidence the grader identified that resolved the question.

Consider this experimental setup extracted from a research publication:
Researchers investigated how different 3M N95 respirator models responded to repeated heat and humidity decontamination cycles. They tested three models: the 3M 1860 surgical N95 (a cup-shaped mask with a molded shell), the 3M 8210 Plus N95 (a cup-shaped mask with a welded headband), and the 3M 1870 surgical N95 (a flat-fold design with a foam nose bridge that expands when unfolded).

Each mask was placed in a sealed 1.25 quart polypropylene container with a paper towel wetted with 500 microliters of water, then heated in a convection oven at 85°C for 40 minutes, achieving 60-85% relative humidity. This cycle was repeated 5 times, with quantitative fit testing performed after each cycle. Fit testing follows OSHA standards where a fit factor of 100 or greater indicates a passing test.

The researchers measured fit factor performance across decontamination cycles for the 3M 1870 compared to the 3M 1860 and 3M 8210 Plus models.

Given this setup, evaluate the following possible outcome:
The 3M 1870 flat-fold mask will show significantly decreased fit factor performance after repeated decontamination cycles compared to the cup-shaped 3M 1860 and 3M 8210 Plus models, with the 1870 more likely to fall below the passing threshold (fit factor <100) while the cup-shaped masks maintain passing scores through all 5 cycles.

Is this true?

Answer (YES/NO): NO